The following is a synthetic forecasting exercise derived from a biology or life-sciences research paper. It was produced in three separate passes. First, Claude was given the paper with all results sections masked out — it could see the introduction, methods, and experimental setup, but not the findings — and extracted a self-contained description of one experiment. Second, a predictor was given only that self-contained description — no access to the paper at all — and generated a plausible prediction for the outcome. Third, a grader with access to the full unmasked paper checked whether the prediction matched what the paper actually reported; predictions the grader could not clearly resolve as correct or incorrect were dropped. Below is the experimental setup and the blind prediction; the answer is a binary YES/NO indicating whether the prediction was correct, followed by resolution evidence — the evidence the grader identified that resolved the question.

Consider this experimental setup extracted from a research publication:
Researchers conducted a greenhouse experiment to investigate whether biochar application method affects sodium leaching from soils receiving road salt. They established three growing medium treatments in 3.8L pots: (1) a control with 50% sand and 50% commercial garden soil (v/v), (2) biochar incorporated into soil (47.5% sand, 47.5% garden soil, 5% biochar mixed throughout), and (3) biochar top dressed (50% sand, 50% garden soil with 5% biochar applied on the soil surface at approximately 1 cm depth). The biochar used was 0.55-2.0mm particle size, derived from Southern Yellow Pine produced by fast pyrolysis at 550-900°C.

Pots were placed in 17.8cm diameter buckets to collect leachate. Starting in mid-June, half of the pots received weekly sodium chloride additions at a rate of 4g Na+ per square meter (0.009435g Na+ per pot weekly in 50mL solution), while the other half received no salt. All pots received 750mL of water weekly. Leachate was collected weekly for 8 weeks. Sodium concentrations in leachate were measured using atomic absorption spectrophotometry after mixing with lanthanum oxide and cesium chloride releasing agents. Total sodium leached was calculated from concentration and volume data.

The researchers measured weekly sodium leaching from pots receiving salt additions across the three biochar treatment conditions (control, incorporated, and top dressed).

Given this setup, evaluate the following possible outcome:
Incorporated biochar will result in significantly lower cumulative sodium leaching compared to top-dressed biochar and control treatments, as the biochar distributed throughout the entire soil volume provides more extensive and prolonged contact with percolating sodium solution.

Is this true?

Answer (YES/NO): NO